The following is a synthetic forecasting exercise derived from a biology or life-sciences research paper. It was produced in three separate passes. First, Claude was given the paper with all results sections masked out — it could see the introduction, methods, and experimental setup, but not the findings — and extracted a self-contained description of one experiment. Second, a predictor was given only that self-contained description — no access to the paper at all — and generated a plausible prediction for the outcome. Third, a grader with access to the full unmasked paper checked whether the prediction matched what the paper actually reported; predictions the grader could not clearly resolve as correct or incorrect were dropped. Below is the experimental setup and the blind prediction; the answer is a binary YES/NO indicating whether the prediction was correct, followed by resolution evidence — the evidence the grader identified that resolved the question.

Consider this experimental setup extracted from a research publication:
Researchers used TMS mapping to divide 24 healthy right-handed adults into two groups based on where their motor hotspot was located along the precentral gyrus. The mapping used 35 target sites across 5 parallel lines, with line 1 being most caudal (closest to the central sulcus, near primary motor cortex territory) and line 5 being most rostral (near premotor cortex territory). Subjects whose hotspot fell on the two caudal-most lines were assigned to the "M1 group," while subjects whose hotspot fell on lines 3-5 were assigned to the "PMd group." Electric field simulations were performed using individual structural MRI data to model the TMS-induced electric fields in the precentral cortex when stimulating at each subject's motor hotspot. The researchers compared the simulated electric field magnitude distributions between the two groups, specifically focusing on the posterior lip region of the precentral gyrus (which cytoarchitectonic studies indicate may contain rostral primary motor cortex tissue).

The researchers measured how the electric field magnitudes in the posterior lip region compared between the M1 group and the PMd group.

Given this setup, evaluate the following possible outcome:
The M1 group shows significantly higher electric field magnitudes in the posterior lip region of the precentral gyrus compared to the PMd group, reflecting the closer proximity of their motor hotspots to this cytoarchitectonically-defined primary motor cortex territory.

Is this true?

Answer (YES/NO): YES